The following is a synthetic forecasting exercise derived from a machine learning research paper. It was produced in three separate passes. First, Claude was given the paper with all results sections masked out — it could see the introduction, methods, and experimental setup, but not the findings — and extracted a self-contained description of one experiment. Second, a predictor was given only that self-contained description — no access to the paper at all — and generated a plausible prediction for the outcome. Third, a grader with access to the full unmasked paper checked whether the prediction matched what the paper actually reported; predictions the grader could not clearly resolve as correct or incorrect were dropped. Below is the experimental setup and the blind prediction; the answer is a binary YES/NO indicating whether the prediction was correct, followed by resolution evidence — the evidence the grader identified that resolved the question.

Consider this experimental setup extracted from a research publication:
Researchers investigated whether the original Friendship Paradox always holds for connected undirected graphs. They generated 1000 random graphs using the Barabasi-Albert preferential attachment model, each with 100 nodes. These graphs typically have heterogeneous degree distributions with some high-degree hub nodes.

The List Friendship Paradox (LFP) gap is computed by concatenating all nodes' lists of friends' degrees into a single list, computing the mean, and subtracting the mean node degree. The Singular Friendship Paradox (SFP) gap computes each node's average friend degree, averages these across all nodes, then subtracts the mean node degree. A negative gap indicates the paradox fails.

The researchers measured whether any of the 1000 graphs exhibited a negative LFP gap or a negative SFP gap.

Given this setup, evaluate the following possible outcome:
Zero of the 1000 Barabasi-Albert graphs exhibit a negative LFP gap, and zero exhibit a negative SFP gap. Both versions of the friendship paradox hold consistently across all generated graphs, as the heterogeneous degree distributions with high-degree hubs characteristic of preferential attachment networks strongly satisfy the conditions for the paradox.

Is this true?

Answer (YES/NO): YES